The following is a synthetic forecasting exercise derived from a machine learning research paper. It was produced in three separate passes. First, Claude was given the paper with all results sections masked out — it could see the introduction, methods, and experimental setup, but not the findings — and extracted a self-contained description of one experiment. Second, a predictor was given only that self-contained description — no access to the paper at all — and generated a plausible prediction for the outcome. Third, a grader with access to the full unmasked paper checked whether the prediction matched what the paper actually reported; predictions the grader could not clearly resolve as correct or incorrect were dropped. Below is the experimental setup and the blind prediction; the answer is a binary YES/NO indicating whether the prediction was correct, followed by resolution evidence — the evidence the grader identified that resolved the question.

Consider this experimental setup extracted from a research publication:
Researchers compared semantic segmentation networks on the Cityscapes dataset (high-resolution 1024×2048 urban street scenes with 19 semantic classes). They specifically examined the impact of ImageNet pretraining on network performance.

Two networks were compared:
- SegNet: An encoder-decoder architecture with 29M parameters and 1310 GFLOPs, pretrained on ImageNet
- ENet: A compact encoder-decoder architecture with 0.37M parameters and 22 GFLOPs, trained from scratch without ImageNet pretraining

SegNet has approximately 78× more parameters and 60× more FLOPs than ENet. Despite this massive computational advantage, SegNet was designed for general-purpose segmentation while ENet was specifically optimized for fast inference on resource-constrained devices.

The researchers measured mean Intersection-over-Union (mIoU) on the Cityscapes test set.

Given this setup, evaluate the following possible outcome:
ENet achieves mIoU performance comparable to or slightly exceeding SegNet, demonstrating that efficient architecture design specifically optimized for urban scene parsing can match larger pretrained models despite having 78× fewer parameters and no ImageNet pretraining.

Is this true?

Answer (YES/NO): YES